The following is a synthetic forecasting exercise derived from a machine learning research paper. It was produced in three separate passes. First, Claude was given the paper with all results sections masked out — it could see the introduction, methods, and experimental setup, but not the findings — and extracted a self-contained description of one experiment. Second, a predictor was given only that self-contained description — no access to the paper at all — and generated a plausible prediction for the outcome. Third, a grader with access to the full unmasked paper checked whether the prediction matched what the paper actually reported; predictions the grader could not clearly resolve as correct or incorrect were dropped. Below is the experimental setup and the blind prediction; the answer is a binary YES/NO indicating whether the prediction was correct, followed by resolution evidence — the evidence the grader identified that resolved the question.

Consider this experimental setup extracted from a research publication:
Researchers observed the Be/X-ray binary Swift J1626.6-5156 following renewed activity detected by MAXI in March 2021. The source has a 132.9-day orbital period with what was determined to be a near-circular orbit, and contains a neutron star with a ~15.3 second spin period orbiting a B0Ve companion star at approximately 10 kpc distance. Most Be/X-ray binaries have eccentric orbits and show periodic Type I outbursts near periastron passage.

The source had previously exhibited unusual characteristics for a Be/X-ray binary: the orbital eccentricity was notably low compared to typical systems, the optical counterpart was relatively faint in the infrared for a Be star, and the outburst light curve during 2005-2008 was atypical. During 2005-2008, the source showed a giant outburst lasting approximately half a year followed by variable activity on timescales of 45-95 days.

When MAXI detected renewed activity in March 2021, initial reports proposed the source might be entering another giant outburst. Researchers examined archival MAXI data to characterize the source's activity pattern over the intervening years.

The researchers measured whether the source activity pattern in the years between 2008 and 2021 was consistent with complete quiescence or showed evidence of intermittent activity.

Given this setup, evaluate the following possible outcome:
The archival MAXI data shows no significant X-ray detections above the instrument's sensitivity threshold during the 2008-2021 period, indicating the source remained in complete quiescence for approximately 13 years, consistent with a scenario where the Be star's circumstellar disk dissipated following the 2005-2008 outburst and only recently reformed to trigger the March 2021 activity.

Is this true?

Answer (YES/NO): NO